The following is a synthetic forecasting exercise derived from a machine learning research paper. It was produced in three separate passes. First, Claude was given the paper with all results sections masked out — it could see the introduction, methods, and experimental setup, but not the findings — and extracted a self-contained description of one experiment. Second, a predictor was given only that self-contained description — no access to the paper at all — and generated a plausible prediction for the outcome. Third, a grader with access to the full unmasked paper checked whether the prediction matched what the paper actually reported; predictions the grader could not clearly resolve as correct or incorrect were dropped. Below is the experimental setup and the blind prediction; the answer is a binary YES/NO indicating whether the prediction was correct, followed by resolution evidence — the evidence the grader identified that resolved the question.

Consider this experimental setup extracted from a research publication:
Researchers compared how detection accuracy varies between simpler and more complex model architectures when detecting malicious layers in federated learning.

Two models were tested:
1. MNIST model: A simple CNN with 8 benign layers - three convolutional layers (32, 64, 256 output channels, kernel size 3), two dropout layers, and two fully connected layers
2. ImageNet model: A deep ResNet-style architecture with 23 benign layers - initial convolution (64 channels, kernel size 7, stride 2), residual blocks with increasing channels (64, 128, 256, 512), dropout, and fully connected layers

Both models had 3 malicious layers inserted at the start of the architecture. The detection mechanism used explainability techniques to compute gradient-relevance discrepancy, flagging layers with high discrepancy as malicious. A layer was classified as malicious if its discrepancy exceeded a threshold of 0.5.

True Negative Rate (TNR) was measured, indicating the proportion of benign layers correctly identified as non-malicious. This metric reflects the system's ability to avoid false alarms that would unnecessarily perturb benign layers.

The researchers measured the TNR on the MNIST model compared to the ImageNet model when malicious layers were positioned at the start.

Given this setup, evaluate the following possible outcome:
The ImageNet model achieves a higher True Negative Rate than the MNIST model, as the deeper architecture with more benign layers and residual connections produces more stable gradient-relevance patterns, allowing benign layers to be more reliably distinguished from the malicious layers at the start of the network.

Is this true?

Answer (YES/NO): NO